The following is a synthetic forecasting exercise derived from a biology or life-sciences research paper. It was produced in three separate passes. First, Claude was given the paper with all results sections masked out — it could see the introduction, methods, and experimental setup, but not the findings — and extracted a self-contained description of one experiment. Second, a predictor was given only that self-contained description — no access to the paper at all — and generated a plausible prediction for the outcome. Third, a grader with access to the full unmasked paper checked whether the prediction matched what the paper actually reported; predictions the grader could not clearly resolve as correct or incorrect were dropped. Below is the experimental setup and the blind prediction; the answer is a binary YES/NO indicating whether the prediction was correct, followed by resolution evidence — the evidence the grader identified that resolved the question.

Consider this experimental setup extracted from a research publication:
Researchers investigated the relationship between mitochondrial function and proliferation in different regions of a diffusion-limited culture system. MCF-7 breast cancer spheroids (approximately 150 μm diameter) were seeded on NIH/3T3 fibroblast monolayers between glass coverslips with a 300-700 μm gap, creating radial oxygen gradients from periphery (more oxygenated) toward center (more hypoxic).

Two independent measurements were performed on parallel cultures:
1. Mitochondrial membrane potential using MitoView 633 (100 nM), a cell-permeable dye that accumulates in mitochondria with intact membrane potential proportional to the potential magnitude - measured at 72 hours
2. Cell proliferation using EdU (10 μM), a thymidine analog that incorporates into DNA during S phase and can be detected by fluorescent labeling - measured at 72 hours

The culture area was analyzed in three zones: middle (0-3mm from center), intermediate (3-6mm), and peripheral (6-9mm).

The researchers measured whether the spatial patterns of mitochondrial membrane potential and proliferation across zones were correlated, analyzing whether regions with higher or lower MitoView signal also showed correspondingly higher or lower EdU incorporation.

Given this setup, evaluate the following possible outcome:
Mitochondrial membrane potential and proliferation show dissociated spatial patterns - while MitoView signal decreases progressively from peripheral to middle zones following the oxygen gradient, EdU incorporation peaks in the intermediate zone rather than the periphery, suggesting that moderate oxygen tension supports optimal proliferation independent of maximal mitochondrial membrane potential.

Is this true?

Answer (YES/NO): NO